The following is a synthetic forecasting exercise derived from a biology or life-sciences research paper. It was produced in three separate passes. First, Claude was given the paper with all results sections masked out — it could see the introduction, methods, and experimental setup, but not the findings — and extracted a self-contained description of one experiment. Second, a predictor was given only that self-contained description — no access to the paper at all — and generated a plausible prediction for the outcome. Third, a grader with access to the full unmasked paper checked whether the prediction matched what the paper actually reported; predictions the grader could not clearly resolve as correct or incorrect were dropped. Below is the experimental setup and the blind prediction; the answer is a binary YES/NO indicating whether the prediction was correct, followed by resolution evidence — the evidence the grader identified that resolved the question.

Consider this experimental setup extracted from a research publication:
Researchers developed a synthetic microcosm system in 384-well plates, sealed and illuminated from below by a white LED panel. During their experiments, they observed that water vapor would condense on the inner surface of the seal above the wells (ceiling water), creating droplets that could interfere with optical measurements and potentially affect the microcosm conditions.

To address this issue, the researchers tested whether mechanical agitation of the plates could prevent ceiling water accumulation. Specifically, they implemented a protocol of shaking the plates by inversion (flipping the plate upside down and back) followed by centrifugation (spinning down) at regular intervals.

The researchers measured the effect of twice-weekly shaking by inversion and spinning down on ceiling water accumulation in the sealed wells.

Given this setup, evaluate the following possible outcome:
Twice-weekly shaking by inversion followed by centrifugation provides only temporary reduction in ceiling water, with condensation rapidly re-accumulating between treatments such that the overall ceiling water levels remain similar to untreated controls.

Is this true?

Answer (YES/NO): NO